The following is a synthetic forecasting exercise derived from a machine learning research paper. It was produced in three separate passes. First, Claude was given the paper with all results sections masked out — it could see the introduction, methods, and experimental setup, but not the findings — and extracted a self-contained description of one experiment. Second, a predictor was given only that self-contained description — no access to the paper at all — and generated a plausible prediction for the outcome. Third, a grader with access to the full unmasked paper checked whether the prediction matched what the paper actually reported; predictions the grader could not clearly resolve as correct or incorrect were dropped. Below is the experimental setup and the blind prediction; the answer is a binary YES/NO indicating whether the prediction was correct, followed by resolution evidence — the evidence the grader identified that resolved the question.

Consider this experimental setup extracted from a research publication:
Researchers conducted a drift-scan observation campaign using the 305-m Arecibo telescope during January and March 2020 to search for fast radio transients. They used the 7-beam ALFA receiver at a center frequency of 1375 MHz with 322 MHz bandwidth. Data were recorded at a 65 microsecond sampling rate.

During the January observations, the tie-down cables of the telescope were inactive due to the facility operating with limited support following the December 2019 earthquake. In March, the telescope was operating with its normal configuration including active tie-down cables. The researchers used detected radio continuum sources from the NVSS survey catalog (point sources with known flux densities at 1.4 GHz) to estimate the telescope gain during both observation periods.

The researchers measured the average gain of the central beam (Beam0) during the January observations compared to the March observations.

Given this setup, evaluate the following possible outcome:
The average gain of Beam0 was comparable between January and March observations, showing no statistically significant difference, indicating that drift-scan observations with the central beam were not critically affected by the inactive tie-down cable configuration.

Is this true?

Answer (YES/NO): NO